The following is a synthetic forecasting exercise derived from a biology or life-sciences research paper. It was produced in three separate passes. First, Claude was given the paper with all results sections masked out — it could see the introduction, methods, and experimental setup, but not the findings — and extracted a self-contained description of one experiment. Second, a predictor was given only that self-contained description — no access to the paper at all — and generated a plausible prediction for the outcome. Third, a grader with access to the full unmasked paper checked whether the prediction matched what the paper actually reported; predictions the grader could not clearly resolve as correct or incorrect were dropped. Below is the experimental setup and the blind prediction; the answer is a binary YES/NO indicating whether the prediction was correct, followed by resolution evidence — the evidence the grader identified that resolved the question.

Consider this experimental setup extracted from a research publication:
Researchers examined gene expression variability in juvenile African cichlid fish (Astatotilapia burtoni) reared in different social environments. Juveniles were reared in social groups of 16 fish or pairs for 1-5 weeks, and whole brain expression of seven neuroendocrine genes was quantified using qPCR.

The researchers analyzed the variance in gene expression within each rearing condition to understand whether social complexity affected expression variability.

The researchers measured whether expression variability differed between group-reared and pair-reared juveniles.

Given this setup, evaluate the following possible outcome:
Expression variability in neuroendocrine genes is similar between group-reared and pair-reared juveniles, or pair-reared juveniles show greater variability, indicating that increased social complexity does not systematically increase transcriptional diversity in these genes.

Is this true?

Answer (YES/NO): NO